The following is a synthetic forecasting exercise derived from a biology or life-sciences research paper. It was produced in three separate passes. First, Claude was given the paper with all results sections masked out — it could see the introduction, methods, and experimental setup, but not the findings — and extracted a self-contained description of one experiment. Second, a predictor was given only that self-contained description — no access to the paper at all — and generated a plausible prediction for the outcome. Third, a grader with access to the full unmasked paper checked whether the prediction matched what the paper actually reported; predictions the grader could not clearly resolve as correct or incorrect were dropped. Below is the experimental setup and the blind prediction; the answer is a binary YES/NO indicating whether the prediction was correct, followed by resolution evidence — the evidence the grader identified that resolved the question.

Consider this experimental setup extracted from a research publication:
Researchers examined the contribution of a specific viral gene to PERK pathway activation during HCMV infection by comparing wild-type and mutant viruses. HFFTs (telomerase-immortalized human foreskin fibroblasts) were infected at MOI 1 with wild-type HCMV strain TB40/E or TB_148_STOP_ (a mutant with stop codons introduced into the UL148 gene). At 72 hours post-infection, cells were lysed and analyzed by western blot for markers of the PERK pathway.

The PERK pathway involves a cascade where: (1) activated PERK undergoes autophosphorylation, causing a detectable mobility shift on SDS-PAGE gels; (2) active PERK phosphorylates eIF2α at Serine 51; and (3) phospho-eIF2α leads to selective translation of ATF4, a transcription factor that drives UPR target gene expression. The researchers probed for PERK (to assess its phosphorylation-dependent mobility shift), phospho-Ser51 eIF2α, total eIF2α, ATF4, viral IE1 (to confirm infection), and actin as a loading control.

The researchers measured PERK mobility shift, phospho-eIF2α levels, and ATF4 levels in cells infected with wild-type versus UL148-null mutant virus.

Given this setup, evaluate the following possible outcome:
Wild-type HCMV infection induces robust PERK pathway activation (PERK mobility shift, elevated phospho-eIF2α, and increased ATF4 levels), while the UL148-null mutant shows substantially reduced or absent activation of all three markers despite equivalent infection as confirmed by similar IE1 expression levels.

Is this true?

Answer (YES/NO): NO